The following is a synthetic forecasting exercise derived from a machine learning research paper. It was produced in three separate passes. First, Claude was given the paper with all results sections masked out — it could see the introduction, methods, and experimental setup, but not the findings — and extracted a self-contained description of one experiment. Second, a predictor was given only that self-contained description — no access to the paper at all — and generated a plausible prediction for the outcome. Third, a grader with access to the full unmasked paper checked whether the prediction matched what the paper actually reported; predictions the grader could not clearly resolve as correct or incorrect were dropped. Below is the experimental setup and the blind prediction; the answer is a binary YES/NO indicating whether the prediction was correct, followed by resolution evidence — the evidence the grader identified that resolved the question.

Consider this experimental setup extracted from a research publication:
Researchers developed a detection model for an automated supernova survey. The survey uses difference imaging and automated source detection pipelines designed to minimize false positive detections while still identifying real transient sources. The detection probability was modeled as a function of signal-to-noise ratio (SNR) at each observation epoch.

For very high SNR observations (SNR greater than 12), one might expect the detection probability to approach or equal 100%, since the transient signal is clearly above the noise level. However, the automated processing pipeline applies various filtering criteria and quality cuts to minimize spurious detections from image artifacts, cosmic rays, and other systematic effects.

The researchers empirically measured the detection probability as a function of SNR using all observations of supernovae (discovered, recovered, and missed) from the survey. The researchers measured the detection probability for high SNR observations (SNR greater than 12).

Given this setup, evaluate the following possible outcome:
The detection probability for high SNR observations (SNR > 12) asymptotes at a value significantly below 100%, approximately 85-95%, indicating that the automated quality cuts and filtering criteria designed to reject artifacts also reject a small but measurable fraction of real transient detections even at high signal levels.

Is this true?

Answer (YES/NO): NO